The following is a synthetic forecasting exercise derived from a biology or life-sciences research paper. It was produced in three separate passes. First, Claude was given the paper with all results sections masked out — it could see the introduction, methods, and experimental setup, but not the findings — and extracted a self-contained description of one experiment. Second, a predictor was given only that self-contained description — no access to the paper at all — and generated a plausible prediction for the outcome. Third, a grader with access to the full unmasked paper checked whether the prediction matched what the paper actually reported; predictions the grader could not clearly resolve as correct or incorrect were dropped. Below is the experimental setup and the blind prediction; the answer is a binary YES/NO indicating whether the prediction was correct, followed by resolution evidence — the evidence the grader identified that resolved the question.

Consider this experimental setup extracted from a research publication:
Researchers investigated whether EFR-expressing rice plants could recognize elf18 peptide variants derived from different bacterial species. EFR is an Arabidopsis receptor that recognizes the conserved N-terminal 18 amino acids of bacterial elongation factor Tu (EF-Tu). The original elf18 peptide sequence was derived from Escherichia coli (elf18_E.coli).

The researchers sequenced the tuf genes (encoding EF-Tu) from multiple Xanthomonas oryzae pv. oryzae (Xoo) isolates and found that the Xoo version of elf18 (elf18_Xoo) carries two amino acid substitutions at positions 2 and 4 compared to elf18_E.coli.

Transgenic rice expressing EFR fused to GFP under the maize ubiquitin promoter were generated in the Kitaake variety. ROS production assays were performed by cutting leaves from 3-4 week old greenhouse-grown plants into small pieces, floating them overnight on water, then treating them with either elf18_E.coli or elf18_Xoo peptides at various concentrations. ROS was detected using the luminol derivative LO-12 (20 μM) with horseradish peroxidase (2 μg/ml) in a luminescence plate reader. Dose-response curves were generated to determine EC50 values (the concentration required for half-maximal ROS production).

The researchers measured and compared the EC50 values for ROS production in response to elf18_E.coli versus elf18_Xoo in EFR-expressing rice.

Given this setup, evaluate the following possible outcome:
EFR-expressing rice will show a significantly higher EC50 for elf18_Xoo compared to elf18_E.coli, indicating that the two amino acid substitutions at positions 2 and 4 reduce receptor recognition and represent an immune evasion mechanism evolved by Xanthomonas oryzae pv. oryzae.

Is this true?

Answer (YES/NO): NO